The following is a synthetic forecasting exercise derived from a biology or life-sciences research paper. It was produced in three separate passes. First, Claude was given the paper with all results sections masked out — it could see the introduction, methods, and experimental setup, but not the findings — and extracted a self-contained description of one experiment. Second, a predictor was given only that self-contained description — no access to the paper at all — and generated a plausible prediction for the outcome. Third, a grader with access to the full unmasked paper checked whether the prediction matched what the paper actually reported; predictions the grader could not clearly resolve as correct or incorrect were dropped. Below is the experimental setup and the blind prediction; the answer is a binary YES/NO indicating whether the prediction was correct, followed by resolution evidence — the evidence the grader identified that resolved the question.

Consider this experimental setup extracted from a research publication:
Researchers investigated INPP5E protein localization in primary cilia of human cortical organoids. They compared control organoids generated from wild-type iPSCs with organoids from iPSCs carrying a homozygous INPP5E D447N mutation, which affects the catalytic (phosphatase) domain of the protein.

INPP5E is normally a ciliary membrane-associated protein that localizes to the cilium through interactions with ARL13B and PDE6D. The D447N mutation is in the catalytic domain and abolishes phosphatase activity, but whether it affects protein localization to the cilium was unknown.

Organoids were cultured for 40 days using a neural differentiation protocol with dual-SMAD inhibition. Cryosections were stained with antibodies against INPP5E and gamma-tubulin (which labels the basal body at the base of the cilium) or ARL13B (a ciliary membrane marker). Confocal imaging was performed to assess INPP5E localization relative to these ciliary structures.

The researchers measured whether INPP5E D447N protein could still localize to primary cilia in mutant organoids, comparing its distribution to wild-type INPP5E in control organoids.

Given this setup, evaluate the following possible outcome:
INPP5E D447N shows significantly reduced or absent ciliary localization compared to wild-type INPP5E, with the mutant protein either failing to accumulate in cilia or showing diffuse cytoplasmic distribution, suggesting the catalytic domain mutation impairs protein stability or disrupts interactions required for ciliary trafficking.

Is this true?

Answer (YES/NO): NO